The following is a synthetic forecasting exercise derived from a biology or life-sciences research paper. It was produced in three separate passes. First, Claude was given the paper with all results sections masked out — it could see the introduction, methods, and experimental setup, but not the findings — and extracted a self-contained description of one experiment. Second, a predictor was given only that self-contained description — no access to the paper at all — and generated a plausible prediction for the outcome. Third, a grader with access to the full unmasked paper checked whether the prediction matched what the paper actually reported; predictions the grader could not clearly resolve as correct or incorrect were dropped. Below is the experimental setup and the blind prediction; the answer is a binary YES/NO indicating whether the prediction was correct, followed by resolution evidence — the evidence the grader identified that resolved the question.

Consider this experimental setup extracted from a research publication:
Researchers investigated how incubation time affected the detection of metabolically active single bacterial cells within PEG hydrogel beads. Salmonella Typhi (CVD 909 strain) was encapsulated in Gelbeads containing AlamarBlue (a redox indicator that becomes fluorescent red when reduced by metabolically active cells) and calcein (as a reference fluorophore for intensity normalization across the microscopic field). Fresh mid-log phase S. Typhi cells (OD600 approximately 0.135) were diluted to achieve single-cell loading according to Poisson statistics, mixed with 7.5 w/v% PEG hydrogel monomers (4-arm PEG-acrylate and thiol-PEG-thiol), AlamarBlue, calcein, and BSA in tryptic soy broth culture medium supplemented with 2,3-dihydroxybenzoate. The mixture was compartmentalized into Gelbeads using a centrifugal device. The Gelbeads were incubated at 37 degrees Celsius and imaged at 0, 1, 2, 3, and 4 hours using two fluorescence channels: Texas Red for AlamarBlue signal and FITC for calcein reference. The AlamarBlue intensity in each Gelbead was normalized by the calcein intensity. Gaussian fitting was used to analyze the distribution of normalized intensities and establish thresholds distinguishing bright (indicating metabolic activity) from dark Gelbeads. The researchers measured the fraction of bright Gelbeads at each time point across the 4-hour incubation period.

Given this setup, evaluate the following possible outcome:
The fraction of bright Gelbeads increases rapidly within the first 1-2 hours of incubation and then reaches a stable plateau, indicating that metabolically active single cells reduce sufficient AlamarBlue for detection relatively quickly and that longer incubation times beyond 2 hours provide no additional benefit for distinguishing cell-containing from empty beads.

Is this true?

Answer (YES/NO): NO